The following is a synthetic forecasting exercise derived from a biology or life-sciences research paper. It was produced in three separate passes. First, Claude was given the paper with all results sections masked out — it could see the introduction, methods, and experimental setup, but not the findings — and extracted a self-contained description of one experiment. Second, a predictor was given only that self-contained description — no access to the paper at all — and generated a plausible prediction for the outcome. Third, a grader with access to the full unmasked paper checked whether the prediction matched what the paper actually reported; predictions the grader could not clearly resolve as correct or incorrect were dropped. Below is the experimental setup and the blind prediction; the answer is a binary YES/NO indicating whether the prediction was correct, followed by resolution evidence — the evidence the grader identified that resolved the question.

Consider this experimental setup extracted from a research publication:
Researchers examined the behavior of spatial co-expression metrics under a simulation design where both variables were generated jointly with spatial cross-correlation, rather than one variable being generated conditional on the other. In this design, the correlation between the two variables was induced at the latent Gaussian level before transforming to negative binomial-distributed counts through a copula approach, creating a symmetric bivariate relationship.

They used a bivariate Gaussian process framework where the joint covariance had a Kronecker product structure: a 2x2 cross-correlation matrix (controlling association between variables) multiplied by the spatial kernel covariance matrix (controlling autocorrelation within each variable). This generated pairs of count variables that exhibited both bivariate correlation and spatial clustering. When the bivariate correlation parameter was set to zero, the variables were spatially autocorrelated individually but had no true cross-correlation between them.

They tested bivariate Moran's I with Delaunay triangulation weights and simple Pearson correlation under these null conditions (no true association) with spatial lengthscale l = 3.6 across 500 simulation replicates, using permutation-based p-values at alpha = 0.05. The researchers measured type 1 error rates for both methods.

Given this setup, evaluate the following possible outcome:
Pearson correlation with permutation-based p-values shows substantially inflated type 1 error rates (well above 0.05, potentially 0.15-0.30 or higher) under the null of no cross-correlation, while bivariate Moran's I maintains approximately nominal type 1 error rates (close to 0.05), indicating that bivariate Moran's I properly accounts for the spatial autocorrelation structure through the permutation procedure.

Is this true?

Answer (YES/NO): NO